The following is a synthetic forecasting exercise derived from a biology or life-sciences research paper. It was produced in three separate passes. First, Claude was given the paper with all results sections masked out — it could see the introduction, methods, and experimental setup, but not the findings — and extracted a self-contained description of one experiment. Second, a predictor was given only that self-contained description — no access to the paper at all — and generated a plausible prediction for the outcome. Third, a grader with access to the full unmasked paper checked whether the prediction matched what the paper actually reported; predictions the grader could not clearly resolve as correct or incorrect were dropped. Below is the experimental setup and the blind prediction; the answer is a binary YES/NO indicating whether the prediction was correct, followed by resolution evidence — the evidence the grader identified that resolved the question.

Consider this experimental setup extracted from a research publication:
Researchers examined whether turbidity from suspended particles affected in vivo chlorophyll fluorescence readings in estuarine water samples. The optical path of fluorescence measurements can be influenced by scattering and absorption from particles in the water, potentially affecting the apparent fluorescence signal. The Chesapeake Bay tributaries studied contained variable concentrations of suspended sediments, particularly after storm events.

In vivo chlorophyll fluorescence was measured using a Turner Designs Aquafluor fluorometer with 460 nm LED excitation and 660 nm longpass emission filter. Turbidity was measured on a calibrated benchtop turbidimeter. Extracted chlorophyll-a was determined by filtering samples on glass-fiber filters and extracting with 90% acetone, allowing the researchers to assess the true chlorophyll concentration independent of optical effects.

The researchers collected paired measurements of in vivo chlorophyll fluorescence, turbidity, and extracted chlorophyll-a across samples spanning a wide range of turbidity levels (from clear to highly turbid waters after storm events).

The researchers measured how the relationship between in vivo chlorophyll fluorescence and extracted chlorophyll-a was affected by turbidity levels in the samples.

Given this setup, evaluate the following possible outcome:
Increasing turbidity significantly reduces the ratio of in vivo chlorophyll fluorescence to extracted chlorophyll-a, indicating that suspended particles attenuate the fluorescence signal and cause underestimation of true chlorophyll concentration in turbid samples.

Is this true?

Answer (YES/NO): NO